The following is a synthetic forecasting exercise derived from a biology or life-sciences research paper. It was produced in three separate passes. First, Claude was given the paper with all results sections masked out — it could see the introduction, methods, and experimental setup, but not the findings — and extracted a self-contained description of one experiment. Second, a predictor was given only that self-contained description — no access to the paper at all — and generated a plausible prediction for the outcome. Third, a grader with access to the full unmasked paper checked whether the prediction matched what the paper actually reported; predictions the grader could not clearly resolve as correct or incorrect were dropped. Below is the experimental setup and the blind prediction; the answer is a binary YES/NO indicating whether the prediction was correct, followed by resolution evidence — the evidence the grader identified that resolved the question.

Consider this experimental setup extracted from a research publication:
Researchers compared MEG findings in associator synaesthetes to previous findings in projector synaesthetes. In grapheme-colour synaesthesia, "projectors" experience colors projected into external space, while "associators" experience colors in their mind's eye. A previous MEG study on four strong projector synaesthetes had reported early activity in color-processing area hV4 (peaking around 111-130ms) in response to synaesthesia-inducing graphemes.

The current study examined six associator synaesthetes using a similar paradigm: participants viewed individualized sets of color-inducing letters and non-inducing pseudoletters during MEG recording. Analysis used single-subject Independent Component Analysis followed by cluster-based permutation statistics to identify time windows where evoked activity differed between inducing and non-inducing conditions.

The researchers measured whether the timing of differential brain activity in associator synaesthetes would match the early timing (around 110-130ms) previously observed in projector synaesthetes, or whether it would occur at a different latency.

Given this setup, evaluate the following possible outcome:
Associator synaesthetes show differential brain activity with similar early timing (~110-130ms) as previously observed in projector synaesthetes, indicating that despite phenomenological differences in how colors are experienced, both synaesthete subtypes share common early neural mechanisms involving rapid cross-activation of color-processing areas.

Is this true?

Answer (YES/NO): NO